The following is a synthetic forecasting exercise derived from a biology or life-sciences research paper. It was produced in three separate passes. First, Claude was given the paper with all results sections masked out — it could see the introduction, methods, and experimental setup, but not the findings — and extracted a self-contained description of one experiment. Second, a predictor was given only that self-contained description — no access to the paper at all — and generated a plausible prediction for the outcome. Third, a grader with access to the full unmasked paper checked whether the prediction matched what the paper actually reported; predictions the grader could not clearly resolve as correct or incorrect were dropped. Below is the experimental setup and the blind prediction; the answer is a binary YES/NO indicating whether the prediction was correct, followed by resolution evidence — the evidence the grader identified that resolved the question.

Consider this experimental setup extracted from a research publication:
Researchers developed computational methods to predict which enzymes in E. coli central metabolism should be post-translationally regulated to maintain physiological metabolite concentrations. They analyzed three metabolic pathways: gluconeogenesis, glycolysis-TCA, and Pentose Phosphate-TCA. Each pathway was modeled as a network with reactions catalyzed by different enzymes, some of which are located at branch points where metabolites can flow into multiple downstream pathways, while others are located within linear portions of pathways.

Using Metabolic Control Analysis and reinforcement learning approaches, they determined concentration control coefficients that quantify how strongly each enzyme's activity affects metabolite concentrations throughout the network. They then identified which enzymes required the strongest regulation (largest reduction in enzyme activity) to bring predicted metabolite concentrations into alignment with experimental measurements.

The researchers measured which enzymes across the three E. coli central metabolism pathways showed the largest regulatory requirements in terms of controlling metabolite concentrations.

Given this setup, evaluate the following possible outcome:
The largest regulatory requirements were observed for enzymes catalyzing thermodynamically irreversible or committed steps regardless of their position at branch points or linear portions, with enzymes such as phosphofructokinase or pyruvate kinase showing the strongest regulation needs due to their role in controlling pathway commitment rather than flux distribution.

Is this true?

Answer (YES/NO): NO